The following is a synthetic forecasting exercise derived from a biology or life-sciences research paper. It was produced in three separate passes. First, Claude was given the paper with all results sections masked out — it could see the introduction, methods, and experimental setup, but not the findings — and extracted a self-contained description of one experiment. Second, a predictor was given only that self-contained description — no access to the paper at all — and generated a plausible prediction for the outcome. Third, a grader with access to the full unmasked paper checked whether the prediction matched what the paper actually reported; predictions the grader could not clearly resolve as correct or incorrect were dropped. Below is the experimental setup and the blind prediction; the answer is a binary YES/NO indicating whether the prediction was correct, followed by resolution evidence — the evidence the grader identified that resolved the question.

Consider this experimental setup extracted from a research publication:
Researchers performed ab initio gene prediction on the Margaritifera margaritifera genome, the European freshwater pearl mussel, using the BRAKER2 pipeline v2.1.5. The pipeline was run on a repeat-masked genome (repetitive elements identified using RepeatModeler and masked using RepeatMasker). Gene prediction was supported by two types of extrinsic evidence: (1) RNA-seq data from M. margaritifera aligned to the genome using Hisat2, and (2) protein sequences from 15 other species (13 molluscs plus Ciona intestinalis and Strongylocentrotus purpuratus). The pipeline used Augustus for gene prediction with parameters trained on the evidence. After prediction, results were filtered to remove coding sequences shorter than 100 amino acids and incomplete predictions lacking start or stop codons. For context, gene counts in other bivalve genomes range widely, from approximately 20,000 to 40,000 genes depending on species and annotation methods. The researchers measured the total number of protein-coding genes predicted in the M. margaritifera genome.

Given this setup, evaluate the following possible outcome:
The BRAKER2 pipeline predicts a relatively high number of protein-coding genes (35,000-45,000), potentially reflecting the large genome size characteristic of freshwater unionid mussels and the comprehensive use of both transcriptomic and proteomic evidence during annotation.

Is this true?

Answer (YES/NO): NO